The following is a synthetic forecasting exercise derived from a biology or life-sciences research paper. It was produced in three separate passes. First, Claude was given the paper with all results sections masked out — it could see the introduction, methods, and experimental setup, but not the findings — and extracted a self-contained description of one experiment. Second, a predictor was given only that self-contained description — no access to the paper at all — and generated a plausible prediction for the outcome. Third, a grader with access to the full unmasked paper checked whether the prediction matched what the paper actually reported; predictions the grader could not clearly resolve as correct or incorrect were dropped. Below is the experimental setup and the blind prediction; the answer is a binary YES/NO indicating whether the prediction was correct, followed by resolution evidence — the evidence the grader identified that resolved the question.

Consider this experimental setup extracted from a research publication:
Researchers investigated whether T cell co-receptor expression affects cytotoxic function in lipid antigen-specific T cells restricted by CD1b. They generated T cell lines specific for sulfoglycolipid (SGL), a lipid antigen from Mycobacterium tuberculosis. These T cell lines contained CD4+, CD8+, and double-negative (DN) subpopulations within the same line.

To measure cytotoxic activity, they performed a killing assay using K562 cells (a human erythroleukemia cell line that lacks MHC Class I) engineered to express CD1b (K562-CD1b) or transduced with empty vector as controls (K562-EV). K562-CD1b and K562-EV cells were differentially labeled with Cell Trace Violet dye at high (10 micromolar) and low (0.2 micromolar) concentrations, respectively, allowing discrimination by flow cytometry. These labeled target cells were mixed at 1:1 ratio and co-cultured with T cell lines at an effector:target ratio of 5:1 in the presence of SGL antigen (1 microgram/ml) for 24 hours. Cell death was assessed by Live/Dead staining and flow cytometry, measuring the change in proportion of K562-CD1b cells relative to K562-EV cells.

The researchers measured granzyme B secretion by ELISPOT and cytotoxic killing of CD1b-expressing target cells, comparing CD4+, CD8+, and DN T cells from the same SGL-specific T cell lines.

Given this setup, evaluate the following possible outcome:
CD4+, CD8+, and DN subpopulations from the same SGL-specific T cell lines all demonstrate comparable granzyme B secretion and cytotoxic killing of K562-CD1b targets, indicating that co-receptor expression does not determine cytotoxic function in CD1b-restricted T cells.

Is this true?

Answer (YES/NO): NO